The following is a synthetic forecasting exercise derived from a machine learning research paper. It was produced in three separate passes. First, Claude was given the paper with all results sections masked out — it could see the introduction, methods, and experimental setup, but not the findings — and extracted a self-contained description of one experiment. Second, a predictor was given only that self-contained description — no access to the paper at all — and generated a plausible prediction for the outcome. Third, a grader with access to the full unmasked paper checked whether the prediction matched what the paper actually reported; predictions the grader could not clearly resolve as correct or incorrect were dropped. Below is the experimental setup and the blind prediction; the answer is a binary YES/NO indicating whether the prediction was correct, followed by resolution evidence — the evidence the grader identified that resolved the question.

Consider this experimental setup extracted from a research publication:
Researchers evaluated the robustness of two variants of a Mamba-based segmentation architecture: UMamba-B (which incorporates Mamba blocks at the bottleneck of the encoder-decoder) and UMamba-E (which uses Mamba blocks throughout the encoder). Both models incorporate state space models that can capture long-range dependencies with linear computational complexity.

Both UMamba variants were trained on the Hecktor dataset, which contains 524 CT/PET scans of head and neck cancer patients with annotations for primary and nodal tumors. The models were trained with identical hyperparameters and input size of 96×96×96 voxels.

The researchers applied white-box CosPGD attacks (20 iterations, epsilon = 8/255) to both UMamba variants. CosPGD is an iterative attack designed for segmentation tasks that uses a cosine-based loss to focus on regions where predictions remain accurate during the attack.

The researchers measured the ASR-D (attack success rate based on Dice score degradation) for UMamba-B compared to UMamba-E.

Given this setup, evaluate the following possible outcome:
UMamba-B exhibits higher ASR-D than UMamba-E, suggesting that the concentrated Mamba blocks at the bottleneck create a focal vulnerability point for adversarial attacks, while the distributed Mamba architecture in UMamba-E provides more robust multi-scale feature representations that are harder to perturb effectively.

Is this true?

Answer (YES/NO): YES